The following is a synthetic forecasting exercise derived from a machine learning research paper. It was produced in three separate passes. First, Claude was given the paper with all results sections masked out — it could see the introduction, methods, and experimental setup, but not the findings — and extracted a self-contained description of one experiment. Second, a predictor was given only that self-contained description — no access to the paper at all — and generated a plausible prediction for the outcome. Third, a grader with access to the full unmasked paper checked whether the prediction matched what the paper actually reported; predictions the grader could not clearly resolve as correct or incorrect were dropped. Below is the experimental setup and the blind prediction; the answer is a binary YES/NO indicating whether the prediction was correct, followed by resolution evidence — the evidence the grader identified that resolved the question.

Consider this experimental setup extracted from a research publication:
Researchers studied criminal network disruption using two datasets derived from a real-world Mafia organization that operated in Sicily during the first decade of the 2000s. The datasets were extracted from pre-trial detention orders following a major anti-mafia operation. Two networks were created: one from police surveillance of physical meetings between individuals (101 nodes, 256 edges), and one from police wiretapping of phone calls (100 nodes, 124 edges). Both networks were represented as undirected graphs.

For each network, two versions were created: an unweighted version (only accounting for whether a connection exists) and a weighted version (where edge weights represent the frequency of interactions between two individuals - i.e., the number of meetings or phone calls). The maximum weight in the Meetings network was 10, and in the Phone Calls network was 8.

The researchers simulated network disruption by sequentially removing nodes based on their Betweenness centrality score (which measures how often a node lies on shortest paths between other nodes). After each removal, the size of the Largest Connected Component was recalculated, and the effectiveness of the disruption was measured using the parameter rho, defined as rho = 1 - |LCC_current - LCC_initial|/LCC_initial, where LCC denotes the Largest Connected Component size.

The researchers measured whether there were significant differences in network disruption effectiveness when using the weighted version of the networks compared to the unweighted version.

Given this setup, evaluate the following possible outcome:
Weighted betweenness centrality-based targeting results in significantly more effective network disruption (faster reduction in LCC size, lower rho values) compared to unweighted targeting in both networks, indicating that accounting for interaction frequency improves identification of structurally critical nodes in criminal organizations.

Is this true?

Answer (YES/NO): NO